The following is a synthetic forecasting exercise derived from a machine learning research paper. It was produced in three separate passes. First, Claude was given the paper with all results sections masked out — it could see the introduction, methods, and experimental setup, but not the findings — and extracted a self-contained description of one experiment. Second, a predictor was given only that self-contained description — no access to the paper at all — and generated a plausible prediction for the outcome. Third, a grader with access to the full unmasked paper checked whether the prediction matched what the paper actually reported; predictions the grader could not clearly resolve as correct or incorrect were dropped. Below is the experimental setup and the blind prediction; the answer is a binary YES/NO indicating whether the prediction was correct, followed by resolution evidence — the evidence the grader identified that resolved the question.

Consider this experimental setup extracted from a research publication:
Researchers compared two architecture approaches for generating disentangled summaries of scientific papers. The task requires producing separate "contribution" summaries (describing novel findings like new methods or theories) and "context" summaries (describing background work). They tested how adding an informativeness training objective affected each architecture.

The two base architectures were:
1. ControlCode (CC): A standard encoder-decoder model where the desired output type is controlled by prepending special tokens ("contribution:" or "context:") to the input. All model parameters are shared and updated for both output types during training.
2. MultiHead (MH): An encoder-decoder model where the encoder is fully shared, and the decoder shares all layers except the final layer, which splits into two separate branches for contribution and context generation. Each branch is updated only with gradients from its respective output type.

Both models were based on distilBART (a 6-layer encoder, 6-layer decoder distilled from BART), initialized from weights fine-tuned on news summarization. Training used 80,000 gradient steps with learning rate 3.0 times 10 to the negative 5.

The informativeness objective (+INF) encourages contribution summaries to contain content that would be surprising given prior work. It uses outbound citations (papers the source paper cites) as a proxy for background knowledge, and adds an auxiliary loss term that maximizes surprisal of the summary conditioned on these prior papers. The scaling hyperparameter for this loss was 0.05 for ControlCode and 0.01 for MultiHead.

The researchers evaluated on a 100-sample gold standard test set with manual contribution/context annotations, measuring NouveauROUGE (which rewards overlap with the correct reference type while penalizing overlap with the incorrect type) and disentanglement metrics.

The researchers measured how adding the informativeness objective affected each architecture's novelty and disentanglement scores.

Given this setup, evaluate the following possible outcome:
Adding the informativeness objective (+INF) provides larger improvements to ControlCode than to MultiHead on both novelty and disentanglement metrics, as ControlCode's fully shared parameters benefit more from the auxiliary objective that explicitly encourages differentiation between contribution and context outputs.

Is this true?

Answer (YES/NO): NO